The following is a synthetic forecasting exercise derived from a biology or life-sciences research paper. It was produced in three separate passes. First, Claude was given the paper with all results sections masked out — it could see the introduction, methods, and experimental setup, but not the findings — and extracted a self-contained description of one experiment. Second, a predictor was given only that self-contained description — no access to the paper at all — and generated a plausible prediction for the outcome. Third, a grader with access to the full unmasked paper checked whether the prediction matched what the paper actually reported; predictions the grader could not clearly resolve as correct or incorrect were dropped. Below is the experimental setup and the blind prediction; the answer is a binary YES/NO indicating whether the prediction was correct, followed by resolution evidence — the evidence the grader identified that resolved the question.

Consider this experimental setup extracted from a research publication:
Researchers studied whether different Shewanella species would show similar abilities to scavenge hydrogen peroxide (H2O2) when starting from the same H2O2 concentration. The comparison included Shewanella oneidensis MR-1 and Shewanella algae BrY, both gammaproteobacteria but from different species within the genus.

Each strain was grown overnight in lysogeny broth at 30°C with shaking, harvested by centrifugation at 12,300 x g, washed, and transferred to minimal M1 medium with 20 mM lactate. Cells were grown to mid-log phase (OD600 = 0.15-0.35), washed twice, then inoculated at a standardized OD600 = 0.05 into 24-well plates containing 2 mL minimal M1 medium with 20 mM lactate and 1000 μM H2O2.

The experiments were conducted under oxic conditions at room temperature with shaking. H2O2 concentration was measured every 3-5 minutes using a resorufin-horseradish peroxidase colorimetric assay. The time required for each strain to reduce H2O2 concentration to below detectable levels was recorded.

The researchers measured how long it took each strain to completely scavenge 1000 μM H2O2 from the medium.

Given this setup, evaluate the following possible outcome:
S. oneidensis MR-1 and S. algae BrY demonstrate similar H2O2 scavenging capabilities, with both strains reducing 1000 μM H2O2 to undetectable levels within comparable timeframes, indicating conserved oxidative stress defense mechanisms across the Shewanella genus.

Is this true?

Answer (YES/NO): NO